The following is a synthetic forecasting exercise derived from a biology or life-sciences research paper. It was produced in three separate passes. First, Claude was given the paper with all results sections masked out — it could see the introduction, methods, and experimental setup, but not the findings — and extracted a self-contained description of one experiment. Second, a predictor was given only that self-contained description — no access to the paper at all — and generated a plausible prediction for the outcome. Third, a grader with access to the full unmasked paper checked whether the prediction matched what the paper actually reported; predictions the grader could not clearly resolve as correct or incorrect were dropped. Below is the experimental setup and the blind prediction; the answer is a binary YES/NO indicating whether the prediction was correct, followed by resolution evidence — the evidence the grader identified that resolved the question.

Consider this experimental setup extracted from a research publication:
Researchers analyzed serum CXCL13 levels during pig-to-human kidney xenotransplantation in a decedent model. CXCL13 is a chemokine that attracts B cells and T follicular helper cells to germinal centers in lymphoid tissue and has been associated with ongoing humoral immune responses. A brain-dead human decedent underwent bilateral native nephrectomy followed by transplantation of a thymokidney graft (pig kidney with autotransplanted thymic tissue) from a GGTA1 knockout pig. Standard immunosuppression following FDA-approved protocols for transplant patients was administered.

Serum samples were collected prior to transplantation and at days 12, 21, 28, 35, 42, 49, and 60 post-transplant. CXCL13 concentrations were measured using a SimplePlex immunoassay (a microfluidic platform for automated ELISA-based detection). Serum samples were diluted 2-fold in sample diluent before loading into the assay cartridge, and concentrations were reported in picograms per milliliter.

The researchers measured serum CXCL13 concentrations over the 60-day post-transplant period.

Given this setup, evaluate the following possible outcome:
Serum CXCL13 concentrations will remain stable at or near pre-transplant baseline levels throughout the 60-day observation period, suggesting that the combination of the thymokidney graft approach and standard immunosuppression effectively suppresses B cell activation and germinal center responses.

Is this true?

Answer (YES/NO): NO